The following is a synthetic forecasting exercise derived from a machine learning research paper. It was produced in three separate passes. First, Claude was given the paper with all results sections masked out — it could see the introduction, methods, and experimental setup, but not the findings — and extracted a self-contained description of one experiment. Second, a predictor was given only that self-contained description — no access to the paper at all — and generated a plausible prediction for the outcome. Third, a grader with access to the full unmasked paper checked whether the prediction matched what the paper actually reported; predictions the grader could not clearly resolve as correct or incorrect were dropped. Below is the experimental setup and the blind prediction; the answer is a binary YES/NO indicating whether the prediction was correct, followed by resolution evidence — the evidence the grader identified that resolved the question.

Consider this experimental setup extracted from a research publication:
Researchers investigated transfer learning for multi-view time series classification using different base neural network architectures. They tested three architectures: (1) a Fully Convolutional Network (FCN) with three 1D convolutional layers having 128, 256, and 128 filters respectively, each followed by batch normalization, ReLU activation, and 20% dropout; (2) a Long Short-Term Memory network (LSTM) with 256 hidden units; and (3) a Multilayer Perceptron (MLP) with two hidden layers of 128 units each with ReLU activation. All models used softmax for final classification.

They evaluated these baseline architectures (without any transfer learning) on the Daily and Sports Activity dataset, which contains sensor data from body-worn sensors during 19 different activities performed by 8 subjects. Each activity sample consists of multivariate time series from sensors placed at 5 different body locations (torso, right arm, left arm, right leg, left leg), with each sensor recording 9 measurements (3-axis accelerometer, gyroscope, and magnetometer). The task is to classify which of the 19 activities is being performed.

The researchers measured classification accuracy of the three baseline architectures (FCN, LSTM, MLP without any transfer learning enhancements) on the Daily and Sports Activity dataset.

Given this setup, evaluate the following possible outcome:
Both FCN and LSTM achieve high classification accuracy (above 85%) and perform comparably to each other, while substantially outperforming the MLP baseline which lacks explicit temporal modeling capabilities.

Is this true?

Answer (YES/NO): NO